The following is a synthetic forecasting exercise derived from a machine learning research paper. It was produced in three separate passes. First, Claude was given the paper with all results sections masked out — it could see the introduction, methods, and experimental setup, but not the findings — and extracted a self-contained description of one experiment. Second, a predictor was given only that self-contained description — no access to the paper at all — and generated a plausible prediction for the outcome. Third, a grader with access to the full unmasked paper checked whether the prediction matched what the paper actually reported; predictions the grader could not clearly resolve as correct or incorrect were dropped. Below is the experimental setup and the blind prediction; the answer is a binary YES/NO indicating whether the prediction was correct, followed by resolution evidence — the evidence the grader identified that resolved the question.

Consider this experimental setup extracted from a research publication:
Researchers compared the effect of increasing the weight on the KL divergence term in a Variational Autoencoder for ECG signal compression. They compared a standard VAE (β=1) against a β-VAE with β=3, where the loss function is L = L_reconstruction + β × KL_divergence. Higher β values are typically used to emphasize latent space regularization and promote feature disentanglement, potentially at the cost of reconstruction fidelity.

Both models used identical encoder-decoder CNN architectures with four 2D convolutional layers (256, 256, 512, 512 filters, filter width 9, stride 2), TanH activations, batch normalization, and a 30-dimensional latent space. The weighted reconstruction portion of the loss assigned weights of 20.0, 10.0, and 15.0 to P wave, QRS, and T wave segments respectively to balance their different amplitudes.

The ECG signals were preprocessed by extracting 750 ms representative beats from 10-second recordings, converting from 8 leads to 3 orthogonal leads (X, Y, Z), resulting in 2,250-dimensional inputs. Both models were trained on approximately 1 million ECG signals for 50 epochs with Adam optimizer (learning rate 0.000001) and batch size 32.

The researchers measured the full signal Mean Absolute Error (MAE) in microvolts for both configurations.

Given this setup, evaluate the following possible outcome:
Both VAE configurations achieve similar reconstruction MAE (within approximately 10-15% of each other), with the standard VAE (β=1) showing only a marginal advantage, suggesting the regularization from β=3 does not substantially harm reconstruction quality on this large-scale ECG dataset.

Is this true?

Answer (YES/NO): NO